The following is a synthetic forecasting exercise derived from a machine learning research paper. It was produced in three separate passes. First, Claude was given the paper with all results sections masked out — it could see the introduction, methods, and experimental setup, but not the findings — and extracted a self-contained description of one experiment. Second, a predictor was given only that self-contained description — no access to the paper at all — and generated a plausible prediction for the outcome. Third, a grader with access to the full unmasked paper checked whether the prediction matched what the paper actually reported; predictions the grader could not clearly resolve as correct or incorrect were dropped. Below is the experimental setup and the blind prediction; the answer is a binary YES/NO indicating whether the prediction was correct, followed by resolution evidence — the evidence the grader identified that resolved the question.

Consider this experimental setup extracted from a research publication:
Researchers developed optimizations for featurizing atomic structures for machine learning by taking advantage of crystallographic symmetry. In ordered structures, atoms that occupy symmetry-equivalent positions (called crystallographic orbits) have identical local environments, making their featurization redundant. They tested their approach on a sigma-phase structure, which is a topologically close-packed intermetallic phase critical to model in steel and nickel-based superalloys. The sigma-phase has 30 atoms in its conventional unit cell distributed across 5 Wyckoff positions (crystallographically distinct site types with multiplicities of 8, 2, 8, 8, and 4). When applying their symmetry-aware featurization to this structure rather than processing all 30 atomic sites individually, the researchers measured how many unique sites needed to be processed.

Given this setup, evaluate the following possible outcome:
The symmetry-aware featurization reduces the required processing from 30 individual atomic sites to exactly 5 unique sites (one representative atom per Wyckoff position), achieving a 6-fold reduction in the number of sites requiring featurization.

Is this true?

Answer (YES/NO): YES